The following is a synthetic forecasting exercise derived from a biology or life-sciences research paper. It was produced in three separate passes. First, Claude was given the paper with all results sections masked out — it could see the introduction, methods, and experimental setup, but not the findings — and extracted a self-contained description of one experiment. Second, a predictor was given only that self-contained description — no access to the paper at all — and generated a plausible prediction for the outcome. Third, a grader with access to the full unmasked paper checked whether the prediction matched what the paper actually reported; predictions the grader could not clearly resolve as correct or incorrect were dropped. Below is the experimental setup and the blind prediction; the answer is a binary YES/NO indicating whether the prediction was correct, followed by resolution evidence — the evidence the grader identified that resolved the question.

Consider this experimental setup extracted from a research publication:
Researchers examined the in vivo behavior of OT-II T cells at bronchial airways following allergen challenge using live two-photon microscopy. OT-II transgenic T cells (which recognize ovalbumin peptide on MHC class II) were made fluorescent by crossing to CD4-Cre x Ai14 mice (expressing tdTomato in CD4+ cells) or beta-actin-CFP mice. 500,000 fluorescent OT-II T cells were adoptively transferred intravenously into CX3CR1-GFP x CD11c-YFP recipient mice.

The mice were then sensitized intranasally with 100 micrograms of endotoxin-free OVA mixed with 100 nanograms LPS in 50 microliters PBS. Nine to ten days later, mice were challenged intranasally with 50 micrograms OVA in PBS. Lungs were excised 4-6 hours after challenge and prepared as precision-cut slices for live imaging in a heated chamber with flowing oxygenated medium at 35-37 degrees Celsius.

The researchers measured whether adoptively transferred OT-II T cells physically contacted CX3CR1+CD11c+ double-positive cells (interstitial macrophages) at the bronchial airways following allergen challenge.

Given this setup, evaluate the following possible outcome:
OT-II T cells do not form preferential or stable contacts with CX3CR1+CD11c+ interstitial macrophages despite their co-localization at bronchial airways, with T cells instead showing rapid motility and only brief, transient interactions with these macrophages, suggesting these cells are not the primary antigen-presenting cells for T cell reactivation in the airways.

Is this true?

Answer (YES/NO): NO